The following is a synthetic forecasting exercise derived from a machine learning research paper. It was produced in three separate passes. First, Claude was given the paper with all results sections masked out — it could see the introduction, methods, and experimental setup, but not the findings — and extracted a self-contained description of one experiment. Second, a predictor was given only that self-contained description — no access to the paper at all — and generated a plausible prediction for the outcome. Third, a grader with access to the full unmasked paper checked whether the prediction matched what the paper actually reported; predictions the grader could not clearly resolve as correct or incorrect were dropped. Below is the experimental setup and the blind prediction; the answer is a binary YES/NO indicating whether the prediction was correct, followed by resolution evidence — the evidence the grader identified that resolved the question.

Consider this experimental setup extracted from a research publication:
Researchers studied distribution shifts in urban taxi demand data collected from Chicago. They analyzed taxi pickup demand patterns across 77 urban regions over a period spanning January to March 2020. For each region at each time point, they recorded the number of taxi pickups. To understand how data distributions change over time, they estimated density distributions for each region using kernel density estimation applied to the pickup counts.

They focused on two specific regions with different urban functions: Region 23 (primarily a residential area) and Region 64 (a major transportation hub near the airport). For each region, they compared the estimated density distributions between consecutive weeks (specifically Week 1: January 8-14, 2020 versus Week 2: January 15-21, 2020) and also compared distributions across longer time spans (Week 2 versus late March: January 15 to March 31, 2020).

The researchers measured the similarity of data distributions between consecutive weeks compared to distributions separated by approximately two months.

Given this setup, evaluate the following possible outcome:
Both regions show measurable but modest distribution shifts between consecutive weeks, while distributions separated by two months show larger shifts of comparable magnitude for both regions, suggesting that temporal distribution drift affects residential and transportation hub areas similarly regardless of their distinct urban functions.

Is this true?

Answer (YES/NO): NO